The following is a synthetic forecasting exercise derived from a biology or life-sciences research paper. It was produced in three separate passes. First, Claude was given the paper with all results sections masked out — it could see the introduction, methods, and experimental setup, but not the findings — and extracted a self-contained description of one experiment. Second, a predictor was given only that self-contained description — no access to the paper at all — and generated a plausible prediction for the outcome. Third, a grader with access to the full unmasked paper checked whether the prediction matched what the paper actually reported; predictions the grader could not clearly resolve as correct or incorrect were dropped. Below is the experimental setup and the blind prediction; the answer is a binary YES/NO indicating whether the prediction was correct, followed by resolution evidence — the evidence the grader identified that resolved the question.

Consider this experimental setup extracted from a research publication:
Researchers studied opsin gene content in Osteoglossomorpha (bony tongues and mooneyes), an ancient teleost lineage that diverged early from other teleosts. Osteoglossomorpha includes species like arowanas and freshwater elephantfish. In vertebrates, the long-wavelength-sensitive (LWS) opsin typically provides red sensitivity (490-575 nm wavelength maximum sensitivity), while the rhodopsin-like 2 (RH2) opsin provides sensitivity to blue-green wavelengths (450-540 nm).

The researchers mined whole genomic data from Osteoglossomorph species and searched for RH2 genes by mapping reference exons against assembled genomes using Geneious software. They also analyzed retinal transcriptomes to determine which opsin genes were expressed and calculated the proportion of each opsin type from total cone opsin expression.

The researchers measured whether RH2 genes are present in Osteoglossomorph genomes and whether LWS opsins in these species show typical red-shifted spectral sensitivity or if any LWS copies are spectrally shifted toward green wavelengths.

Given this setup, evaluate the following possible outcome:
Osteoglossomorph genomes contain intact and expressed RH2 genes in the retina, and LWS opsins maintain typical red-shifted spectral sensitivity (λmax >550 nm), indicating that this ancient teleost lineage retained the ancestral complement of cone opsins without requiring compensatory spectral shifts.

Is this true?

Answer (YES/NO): NO